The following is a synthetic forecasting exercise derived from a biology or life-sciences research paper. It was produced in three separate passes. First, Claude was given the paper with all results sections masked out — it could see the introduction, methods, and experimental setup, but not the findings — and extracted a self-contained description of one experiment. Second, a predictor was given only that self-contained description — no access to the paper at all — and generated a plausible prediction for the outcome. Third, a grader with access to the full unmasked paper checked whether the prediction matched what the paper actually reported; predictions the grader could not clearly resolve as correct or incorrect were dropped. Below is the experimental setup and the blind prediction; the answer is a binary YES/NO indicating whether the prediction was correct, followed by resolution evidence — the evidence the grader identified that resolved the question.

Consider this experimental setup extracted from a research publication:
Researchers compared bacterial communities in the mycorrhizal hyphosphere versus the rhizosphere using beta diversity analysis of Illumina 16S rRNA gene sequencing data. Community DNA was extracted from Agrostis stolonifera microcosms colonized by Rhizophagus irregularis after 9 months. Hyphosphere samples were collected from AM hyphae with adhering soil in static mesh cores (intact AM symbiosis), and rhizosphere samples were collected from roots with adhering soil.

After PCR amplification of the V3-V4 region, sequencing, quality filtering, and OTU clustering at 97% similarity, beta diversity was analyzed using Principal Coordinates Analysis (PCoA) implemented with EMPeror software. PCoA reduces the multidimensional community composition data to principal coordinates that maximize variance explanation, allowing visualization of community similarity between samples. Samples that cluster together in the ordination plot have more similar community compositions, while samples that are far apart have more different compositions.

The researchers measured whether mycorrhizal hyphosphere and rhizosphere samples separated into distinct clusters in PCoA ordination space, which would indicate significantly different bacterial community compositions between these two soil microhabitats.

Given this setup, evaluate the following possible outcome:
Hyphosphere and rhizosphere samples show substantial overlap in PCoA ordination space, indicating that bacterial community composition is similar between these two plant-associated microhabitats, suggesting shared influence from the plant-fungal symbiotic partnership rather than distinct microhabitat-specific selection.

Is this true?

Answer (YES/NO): NO